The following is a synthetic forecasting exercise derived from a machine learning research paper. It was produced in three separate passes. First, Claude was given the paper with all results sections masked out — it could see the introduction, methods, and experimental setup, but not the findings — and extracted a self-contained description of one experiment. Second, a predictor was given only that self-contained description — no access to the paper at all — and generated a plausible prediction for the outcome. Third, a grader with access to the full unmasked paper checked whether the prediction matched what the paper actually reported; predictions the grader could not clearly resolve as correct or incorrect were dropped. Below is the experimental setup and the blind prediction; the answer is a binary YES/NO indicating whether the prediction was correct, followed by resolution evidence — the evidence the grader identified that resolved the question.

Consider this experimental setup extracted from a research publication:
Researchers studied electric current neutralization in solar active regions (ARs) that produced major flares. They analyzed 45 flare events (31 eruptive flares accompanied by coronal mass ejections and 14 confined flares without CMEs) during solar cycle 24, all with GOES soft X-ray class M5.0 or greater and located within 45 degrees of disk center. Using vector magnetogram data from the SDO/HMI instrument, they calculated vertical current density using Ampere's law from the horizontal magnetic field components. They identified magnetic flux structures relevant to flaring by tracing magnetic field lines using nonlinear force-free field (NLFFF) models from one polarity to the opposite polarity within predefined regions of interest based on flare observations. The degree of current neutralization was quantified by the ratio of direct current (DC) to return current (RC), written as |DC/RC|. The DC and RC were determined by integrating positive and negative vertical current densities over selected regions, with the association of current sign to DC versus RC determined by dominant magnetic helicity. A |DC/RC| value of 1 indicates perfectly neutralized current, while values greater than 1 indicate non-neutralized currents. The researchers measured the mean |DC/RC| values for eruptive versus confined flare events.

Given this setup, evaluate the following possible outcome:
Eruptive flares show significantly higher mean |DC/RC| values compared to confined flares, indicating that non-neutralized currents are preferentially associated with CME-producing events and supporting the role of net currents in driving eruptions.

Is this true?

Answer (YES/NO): YES